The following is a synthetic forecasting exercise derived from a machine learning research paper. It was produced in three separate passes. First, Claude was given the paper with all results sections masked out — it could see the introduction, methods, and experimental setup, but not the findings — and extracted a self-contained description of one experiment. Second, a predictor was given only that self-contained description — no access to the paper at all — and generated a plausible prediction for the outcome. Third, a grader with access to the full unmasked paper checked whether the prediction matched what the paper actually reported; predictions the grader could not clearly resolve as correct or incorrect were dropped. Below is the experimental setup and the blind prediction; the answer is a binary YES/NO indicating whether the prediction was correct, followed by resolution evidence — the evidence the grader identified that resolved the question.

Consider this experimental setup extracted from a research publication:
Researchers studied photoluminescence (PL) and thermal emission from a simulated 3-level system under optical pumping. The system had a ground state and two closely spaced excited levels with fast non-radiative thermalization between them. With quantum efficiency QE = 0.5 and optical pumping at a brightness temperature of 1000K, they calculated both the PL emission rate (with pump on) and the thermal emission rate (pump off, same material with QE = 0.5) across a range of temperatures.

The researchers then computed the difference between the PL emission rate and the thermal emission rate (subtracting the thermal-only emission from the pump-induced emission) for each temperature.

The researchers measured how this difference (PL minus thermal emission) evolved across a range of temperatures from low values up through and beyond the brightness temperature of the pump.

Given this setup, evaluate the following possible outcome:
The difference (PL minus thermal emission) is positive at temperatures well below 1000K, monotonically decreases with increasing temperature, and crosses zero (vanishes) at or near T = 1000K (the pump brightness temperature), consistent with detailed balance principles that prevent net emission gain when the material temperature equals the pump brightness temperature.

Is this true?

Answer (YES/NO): NO